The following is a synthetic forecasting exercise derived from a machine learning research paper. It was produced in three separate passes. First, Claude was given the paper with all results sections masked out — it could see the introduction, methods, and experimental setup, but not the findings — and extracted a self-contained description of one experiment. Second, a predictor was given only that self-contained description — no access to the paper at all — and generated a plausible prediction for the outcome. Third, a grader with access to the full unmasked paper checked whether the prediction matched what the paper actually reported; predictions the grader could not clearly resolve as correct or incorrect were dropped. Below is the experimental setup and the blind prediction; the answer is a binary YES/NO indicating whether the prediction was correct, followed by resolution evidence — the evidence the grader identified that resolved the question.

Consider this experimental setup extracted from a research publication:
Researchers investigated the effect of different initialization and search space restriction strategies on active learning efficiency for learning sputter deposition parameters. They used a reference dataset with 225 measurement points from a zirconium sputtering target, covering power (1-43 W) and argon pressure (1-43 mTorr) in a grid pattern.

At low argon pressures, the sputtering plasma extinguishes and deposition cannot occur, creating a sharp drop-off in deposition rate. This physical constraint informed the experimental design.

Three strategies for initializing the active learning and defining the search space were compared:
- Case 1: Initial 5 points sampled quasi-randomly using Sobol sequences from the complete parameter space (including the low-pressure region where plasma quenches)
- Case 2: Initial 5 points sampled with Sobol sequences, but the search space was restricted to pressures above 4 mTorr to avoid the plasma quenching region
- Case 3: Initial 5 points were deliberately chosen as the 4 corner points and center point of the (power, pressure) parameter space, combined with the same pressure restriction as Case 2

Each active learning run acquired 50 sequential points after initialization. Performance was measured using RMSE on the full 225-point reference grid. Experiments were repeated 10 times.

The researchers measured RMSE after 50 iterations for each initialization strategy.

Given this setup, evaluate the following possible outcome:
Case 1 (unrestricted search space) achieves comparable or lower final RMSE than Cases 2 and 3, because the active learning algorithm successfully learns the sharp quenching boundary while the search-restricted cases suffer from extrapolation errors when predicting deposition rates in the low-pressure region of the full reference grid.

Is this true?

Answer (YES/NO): NO